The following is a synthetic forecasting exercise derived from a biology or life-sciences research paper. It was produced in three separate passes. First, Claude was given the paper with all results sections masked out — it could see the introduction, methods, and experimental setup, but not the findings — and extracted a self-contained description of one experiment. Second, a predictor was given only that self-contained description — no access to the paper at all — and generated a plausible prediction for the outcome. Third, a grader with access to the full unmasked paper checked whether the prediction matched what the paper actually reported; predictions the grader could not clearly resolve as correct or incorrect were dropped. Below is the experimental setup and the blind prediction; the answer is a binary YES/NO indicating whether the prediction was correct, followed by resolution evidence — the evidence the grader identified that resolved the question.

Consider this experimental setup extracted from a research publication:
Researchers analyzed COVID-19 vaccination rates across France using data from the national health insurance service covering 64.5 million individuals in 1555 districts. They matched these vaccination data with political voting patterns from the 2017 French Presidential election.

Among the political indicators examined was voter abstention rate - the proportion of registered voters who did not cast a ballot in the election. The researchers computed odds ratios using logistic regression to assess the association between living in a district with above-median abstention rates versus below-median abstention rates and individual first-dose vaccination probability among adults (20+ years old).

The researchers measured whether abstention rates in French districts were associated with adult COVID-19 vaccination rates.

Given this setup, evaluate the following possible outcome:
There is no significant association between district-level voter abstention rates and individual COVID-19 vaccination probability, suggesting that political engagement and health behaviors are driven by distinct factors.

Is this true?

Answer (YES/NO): NO